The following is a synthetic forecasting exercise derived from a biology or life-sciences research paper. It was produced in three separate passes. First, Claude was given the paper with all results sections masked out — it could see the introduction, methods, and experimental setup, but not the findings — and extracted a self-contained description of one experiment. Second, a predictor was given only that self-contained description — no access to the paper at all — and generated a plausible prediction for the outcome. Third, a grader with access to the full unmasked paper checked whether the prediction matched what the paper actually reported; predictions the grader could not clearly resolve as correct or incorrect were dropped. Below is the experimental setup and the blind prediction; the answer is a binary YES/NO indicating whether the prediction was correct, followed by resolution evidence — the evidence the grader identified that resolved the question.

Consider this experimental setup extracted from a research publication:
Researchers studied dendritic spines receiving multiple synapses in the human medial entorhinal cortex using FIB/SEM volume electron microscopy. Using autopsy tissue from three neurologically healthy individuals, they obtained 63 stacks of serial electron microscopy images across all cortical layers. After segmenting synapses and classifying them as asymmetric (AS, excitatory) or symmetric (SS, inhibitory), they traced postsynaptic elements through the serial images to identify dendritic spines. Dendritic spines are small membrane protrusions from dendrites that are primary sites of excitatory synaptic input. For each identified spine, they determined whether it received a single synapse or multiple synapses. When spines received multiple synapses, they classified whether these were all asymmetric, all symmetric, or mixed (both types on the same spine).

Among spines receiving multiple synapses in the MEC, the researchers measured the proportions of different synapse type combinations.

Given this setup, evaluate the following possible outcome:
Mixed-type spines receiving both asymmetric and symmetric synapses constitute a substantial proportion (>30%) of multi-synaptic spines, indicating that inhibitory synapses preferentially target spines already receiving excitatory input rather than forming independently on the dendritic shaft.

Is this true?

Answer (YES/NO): NO